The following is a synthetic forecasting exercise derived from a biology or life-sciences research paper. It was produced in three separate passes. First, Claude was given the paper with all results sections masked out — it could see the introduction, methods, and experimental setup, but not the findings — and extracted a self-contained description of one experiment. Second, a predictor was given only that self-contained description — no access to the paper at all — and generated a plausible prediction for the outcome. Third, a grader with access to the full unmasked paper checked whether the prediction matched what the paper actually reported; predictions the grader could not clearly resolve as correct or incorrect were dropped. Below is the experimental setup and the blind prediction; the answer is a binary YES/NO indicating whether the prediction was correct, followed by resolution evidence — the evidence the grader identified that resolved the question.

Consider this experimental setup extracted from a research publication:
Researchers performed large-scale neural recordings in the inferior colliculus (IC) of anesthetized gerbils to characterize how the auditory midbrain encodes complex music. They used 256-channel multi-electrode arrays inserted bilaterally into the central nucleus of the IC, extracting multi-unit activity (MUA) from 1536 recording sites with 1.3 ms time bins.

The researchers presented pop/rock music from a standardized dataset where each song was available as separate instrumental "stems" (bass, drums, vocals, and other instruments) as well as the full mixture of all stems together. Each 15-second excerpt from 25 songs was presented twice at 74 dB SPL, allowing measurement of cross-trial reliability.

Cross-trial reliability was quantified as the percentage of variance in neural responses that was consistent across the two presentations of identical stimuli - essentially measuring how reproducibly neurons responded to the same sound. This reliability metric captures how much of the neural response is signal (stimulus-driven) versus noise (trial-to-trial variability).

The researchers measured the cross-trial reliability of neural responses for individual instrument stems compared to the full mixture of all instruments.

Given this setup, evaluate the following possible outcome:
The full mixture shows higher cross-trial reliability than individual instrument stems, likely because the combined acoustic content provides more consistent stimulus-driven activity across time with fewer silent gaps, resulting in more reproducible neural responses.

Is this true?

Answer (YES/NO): NO